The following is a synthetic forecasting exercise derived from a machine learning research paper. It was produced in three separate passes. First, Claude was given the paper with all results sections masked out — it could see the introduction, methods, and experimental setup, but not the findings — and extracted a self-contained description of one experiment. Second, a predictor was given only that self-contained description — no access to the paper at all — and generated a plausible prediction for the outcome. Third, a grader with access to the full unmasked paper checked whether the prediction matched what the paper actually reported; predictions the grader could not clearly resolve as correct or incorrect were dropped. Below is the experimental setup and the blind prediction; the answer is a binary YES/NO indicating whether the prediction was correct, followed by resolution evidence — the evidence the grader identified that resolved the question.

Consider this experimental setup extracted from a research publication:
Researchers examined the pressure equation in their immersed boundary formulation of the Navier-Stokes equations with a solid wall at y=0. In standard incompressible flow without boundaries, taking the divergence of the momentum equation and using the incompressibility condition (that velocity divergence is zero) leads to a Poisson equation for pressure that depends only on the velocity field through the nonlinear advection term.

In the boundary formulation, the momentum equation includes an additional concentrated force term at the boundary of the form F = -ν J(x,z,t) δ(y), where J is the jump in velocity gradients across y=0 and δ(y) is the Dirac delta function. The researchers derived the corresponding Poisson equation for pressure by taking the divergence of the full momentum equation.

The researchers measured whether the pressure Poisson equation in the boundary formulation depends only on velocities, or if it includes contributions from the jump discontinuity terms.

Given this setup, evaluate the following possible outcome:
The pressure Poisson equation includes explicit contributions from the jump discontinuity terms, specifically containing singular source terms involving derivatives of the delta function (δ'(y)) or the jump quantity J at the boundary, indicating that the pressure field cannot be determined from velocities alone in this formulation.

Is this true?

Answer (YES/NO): YES